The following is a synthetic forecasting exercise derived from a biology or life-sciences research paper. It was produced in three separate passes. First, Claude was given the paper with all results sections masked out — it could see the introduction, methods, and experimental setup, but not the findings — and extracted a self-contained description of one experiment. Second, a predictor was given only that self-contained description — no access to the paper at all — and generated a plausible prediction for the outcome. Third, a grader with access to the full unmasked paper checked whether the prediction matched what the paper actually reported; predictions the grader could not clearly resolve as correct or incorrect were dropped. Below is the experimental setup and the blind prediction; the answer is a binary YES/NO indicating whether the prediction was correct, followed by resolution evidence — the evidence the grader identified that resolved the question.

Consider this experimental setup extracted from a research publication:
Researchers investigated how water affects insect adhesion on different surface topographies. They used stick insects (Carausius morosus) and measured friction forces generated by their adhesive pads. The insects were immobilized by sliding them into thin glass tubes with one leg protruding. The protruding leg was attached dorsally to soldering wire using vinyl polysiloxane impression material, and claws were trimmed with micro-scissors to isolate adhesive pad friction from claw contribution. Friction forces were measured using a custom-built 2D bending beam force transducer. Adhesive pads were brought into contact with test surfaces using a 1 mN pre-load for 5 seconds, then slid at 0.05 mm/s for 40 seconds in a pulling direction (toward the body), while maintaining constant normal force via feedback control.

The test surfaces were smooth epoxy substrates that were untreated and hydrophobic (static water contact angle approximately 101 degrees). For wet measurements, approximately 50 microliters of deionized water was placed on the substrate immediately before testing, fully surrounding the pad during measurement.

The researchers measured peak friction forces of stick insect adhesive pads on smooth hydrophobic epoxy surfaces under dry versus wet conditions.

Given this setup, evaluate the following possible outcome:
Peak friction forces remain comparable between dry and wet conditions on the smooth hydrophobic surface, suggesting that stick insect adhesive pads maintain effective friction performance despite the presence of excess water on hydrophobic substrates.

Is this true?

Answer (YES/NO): NO